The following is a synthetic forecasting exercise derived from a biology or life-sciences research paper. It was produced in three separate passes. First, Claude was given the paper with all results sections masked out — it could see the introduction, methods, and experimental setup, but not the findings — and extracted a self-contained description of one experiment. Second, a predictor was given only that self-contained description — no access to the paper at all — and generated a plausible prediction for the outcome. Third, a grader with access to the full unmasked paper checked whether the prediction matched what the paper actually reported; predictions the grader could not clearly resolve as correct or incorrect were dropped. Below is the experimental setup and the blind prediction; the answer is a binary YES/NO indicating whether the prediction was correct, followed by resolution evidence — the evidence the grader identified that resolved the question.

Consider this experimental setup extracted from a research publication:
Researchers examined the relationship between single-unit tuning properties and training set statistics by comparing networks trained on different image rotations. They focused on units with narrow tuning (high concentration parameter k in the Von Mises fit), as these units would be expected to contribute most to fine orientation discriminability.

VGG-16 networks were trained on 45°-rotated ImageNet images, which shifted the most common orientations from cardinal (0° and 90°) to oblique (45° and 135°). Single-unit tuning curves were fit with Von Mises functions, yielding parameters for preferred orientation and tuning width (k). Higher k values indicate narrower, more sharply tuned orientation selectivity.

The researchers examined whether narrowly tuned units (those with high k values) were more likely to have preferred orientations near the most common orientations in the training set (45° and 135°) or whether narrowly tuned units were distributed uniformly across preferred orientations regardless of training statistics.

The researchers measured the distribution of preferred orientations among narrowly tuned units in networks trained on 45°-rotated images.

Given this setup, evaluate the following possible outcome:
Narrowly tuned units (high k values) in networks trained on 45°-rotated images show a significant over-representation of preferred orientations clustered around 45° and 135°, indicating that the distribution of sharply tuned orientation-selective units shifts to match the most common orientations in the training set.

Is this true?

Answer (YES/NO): YES